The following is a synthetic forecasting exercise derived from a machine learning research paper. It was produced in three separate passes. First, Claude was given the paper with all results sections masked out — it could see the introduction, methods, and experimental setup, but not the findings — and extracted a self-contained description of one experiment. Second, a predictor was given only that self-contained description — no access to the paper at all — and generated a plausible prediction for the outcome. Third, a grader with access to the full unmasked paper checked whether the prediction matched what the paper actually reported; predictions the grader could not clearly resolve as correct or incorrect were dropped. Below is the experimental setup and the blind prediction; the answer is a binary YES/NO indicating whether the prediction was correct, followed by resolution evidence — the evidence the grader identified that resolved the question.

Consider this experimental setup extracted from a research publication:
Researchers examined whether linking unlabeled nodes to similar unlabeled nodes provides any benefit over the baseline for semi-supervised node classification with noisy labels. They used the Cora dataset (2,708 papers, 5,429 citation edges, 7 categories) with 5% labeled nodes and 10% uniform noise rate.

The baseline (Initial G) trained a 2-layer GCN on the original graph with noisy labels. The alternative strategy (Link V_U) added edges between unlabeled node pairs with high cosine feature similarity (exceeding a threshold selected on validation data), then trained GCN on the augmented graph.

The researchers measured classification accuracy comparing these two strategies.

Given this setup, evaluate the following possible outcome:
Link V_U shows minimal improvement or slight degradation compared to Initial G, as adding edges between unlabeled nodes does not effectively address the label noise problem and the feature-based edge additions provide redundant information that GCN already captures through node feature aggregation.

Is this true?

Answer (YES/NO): YES